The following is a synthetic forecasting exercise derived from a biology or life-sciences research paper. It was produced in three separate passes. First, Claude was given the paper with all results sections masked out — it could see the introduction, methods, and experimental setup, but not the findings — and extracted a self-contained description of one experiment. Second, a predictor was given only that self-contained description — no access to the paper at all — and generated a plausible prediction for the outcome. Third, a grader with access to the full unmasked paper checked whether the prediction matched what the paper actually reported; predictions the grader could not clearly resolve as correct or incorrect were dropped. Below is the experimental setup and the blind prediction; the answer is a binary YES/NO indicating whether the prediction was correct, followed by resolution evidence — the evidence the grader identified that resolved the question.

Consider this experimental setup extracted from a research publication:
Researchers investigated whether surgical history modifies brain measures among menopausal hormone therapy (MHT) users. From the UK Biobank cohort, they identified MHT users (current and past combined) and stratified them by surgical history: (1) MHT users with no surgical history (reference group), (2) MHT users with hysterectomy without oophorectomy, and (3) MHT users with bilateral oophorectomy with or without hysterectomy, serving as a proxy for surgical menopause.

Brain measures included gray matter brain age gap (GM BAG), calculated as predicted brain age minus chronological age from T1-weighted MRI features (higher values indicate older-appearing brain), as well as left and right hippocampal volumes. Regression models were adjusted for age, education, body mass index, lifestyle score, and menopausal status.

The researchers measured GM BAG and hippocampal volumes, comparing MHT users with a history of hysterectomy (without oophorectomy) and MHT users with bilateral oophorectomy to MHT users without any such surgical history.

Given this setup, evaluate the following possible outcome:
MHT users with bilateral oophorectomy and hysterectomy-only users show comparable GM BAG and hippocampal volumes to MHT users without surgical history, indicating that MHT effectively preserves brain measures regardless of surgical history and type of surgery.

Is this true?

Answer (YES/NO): NO